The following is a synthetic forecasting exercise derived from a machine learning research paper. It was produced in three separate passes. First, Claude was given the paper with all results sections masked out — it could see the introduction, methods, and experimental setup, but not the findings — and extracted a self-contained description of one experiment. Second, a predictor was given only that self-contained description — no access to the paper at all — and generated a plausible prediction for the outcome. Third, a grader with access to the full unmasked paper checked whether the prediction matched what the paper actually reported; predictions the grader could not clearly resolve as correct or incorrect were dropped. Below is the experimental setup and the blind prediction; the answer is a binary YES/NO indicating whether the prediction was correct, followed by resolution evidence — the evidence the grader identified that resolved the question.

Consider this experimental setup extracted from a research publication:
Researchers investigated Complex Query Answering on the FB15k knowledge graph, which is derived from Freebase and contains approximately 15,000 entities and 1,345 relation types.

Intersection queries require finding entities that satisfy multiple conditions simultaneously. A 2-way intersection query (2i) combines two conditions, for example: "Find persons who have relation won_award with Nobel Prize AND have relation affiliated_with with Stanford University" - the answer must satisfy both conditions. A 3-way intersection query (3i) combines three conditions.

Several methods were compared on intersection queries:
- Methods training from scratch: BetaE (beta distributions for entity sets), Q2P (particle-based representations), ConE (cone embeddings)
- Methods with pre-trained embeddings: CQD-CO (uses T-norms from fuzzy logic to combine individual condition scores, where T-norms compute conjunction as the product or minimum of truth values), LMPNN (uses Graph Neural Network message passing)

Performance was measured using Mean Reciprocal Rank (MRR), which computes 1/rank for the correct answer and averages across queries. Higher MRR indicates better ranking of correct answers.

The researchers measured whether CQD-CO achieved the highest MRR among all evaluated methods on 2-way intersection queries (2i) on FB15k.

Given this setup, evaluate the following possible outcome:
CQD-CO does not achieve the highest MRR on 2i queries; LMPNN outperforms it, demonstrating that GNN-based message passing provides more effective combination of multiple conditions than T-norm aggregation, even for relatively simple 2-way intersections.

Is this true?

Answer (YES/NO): NO